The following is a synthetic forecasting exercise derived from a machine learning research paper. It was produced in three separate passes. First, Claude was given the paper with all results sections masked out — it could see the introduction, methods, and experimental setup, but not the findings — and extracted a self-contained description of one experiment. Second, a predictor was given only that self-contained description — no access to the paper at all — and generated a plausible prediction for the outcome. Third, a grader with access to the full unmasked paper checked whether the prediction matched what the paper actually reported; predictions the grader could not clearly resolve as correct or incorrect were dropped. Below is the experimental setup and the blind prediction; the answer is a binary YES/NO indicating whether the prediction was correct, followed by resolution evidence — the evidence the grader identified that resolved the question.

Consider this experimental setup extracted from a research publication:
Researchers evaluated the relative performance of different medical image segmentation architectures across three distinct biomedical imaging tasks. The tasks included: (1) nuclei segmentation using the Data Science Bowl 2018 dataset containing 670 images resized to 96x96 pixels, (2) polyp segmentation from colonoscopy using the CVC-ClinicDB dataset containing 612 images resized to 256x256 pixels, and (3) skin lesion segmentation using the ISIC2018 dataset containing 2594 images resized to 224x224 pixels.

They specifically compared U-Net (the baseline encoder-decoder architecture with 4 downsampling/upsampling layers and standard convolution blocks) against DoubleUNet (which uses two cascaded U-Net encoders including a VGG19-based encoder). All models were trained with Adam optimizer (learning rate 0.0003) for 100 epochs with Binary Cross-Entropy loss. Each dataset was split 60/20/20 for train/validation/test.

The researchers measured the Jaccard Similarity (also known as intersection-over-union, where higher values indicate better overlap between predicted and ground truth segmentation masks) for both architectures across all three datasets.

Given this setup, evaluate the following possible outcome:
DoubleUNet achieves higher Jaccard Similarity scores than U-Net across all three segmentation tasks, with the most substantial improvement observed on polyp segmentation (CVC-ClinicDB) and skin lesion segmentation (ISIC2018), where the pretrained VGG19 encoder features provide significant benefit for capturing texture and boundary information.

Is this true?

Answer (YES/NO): NO